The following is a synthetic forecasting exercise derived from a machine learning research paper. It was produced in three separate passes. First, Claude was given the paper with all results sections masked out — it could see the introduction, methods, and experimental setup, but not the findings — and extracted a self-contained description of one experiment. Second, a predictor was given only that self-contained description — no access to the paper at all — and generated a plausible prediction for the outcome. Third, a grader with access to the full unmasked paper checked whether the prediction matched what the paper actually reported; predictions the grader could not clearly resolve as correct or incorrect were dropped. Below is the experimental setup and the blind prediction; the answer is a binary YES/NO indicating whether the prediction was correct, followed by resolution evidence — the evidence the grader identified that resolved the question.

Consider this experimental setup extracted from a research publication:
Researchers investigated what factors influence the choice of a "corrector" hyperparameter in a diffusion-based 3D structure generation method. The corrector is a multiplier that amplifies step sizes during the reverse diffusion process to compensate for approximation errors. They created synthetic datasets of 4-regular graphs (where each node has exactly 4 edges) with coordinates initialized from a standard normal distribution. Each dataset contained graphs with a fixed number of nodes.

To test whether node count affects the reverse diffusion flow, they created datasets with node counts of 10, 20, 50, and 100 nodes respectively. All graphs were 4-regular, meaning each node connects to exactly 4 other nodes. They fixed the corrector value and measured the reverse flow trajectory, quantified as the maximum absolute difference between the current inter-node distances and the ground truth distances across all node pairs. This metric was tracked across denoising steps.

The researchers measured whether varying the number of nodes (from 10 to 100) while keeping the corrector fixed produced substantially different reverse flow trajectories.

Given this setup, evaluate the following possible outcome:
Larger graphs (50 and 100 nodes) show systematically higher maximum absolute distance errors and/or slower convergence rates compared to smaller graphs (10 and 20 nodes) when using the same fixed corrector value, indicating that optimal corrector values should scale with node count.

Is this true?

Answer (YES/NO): NO